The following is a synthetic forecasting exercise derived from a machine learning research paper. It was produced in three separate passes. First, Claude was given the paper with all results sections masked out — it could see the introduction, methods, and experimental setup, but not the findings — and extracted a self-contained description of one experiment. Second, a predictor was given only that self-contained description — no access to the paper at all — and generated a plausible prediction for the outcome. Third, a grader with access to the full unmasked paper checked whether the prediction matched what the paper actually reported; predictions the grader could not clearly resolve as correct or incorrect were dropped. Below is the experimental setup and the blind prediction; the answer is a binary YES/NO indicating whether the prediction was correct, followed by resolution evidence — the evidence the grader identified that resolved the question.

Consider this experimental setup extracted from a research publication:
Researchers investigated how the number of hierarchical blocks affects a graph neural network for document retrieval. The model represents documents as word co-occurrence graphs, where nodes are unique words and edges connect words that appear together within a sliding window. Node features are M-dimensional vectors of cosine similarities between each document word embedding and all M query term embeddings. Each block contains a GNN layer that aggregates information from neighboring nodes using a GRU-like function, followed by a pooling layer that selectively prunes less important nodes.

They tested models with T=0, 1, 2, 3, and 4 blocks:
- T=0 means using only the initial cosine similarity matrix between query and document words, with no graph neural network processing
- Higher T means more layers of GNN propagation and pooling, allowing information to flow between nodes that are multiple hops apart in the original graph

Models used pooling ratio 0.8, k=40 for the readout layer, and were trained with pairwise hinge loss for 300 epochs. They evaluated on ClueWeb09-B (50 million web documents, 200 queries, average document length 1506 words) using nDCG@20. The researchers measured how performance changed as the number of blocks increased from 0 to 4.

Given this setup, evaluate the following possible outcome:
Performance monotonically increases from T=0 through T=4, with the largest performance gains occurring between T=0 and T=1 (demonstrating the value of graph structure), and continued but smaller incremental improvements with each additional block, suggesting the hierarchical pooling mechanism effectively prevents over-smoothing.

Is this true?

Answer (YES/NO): NO